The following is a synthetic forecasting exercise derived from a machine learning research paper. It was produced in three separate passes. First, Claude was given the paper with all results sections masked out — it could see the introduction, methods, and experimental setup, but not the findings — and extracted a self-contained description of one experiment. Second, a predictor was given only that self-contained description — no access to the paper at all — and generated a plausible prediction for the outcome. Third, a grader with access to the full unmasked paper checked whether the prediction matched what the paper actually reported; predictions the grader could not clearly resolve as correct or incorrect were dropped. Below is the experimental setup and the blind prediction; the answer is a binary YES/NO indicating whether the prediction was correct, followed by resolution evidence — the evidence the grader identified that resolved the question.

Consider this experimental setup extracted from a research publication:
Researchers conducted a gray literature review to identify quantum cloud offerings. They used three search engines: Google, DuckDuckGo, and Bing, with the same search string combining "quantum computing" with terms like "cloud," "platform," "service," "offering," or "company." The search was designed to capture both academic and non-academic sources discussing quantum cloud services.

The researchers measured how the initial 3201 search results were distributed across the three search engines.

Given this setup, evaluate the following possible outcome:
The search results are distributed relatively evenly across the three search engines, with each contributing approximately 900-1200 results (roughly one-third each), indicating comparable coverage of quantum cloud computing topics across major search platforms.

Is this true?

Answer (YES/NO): NO